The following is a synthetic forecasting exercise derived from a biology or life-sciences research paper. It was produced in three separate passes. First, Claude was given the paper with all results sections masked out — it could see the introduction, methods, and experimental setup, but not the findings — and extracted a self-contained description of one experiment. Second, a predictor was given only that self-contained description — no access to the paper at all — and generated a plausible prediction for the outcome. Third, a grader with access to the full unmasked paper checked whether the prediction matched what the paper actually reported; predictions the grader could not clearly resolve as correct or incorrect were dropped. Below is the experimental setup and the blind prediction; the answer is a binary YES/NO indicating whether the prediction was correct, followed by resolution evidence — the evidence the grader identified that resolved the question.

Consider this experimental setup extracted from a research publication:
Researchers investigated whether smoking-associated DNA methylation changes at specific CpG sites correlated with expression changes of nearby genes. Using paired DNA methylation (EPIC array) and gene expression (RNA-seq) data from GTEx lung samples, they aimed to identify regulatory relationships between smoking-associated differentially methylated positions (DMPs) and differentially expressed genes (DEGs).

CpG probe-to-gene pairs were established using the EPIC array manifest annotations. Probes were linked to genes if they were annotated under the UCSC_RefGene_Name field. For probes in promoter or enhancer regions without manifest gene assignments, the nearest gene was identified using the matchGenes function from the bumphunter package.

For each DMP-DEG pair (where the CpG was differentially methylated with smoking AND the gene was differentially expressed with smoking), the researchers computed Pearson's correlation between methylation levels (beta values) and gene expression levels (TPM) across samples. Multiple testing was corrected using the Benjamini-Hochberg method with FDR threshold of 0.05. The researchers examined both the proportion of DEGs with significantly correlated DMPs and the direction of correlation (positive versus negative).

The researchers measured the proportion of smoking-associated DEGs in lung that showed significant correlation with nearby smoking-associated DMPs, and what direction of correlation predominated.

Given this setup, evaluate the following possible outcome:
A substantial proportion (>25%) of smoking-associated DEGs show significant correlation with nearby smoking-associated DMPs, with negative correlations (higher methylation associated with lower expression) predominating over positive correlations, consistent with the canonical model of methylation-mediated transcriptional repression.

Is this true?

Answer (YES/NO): NO